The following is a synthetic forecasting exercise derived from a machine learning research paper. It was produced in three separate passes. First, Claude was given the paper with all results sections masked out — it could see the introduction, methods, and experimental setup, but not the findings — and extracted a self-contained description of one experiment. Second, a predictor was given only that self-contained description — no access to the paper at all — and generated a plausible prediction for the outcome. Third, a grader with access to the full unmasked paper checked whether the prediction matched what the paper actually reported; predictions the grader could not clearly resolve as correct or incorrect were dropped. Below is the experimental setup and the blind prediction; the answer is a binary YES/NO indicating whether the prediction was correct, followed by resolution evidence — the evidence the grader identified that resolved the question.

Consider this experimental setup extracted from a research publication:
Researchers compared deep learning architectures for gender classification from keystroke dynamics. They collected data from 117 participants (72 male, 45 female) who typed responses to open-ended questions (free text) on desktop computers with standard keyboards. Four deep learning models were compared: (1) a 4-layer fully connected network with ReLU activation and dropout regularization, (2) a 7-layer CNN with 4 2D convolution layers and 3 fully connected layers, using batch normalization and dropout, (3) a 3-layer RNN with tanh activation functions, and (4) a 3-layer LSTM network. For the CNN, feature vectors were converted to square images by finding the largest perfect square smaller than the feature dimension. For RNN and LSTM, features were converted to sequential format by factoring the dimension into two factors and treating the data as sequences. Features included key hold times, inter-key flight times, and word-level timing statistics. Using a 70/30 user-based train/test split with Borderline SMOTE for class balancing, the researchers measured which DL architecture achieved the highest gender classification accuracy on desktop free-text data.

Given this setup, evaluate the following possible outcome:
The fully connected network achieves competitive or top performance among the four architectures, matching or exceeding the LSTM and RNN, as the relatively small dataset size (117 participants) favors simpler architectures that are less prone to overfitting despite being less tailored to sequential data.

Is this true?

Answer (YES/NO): NO